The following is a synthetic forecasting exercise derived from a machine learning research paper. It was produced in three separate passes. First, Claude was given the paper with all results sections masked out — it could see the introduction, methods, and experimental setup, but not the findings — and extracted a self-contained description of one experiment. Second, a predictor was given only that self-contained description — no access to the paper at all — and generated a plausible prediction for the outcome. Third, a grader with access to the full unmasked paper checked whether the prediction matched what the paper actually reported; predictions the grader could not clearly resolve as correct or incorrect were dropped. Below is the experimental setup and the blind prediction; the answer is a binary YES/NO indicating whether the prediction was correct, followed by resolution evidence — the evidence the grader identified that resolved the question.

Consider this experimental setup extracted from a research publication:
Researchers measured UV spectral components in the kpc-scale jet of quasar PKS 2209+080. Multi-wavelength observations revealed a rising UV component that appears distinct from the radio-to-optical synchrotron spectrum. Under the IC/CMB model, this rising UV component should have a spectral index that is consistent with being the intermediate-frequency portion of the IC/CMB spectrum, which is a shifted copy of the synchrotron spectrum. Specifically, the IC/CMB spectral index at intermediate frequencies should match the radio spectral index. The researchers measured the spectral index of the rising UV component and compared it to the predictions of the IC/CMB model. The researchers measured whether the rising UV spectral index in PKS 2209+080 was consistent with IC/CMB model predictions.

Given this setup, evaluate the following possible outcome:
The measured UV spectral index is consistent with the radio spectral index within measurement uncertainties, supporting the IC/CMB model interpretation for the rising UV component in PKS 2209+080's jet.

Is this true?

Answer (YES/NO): NO